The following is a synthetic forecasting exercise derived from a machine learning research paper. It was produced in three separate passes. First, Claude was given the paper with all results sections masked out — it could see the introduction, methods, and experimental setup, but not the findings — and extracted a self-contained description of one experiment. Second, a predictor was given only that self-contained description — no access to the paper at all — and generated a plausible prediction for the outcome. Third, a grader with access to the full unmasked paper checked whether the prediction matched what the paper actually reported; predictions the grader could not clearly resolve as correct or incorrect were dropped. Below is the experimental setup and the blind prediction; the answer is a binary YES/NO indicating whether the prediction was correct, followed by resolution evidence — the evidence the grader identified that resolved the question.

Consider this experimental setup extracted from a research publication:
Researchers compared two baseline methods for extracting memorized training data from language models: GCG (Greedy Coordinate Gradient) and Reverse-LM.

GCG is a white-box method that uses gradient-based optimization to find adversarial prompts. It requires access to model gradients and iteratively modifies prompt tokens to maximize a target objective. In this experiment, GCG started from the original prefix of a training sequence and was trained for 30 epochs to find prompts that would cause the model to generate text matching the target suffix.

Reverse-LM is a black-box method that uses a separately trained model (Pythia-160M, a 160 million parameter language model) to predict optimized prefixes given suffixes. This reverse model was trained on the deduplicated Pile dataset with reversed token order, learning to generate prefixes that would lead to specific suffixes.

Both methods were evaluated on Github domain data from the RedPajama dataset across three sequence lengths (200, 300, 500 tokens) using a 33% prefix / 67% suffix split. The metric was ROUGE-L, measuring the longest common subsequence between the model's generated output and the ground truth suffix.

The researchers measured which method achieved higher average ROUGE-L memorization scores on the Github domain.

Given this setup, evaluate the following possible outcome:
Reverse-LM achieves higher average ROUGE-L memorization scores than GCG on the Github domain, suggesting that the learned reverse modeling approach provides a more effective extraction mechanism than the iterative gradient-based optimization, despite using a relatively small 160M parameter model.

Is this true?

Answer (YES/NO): NO